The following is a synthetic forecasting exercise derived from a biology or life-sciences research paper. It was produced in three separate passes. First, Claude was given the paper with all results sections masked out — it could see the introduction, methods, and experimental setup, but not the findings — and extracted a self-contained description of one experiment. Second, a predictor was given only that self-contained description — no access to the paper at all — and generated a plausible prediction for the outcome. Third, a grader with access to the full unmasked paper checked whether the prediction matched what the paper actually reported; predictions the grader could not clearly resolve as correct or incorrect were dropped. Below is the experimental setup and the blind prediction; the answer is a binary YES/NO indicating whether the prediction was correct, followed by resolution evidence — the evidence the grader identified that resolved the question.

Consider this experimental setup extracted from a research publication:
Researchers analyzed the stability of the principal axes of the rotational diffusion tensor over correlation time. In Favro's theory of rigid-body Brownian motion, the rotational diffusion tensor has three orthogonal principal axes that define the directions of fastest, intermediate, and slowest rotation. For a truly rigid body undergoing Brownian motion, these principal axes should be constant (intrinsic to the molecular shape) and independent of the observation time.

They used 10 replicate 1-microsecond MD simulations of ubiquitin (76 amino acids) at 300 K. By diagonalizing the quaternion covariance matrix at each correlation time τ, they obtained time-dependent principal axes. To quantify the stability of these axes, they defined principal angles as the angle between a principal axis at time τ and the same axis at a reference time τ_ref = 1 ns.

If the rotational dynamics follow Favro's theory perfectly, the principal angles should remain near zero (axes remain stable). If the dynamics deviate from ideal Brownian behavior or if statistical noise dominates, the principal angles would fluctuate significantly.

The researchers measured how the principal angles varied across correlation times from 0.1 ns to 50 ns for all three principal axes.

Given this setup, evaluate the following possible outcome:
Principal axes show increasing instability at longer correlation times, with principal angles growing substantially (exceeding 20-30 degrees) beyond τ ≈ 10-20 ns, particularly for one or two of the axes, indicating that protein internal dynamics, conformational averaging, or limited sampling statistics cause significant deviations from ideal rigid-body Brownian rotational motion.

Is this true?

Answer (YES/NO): NO